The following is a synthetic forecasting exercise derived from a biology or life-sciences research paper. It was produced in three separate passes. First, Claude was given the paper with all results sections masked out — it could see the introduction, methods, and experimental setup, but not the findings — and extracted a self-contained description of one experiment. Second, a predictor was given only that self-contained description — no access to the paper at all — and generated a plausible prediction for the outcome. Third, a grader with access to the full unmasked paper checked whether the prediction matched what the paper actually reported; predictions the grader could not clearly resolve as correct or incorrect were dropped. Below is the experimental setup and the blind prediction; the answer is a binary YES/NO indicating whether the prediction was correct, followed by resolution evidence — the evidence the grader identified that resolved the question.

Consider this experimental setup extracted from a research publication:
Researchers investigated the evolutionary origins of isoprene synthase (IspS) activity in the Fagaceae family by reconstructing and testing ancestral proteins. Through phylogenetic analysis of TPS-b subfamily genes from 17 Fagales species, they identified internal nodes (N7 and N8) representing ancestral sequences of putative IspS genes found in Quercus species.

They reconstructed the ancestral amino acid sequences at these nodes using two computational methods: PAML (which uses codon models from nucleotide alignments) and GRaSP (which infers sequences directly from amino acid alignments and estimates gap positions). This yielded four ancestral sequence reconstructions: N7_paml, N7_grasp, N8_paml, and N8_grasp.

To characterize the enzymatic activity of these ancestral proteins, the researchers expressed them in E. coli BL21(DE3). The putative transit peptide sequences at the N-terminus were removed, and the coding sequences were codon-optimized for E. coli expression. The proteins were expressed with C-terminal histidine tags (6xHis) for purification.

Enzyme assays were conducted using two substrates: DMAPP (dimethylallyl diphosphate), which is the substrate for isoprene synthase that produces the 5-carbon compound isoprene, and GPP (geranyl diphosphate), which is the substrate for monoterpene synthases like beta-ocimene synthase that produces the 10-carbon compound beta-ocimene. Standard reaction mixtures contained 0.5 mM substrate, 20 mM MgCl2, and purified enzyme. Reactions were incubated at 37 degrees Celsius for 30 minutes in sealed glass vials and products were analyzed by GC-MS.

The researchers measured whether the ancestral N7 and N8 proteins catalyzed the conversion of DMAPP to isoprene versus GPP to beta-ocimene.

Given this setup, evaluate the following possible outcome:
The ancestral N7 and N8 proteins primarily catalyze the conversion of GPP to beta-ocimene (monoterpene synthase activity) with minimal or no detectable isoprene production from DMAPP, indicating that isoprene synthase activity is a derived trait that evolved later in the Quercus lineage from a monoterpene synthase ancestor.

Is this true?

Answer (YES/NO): NO